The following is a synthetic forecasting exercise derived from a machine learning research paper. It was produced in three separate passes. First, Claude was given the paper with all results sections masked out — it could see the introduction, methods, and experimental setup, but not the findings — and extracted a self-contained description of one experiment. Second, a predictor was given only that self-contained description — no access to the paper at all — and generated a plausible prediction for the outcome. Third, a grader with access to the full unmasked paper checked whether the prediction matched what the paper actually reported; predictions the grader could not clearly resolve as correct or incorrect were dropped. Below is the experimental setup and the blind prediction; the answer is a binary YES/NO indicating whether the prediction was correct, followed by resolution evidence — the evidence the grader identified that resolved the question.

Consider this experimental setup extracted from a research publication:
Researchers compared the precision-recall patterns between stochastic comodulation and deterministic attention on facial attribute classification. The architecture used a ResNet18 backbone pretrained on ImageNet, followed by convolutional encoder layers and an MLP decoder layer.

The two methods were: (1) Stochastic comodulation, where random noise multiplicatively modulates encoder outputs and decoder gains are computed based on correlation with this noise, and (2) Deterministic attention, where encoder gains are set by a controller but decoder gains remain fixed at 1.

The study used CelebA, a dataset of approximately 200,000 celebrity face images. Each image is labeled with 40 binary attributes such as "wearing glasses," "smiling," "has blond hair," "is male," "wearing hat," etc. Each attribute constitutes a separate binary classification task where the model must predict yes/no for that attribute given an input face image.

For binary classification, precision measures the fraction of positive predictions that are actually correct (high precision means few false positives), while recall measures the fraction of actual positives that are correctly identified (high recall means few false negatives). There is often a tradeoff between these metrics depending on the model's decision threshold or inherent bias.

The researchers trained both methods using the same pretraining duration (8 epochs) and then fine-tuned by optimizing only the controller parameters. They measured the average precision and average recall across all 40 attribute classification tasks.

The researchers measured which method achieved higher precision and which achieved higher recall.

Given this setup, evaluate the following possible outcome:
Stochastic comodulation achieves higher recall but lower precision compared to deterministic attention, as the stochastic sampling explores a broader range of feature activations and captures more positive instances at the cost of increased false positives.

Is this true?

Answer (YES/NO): YES